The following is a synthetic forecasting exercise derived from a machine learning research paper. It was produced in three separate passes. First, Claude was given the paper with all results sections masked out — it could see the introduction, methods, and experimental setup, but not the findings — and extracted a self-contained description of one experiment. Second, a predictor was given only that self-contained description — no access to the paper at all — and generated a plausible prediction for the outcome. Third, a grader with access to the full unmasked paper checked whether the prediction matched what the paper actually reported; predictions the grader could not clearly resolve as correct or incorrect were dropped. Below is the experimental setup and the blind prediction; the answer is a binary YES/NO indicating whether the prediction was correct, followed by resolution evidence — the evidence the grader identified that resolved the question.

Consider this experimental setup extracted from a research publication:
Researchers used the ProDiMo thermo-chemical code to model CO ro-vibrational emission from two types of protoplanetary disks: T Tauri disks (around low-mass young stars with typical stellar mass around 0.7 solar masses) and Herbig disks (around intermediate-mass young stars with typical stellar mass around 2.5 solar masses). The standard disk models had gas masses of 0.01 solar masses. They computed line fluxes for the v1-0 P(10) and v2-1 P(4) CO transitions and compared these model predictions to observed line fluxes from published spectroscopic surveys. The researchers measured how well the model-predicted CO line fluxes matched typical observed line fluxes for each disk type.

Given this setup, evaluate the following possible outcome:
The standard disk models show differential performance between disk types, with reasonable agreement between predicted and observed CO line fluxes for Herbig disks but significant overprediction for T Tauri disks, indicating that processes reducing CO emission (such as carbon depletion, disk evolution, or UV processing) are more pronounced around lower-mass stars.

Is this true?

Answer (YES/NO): NO